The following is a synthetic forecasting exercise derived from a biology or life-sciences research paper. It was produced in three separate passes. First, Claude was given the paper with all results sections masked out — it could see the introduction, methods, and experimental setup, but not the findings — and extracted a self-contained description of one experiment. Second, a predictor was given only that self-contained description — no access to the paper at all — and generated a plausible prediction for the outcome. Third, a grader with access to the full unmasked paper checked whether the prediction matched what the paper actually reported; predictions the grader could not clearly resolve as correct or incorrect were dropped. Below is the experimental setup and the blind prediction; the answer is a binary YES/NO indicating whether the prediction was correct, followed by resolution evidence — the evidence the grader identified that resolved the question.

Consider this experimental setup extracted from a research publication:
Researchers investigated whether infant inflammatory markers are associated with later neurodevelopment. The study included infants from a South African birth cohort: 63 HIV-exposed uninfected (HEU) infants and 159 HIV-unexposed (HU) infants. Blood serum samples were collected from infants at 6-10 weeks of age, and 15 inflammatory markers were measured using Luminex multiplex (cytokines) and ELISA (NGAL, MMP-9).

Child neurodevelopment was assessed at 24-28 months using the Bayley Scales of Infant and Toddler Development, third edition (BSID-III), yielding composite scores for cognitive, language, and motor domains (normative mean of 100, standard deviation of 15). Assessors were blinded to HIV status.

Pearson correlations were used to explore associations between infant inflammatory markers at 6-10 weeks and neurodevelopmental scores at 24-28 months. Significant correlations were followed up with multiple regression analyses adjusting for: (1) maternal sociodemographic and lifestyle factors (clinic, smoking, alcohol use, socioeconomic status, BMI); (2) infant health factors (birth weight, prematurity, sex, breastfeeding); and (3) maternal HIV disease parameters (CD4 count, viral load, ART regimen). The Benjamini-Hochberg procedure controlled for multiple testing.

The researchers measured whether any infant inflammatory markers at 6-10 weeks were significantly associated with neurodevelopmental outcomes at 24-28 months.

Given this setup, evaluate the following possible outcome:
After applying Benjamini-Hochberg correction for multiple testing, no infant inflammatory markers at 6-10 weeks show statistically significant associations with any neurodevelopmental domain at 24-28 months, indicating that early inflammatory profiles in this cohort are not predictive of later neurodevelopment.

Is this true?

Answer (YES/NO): NO